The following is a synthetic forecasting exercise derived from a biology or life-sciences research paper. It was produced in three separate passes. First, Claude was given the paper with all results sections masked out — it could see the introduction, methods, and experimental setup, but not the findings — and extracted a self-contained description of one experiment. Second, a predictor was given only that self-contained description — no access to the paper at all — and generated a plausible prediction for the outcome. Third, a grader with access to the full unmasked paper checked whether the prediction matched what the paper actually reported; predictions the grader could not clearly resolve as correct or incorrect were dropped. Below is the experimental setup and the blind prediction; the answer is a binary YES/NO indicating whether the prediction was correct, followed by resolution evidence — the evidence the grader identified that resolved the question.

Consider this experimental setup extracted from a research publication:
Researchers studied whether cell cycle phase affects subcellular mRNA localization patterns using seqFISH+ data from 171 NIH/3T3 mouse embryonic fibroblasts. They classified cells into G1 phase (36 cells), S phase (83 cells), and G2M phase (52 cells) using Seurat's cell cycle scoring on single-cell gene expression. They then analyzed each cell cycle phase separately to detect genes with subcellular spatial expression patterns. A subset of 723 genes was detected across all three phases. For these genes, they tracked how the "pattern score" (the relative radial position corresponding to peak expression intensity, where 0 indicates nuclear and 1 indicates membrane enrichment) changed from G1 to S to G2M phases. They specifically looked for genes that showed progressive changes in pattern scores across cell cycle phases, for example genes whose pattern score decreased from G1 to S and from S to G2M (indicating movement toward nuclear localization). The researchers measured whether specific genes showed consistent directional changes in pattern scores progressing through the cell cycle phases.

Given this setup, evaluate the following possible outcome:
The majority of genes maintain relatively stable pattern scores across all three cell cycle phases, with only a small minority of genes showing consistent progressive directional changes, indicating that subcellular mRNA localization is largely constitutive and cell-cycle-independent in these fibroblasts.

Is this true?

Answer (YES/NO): NO